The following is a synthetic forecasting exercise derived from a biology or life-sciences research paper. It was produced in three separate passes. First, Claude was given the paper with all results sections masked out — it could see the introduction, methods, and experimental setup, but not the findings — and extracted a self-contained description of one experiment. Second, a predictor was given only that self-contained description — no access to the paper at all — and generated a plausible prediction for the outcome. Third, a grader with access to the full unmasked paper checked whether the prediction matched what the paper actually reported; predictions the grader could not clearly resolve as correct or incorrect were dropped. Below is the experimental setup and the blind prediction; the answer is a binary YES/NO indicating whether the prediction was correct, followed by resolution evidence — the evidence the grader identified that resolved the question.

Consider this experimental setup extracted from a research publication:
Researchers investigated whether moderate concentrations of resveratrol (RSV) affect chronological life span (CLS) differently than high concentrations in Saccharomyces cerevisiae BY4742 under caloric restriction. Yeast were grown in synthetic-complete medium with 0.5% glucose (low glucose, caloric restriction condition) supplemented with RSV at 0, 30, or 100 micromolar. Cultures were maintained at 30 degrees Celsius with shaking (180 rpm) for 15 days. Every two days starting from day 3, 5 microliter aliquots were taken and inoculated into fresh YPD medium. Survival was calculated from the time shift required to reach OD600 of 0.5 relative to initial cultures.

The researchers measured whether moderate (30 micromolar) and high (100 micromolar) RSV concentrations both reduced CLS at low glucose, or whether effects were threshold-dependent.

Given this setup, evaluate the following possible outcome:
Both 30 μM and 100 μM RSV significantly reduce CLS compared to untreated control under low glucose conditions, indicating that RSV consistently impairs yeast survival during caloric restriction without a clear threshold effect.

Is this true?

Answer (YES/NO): NO